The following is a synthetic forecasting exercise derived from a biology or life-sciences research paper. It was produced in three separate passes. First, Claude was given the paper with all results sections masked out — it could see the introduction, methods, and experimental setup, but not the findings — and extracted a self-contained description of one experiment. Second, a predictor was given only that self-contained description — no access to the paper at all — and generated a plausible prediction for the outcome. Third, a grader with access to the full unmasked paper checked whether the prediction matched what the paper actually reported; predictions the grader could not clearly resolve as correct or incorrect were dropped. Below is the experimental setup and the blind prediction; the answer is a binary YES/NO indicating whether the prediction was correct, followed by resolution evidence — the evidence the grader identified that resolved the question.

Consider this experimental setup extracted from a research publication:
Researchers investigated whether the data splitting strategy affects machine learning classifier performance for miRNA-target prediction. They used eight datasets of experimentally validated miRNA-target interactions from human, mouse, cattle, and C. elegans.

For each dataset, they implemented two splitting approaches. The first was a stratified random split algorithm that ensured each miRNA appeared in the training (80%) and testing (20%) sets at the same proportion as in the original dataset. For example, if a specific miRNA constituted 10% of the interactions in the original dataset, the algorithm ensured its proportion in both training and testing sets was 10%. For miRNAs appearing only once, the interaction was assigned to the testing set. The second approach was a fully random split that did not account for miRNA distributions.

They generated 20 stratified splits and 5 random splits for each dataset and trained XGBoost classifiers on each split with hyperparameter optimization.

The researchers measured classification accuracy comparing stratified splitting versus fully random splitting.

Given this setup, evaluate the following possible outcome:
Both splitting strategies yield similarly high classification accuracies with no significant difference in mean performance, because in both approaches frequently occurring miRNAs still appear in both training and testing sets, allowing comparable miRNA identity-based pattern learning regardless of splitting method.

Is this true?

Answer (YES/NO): YES